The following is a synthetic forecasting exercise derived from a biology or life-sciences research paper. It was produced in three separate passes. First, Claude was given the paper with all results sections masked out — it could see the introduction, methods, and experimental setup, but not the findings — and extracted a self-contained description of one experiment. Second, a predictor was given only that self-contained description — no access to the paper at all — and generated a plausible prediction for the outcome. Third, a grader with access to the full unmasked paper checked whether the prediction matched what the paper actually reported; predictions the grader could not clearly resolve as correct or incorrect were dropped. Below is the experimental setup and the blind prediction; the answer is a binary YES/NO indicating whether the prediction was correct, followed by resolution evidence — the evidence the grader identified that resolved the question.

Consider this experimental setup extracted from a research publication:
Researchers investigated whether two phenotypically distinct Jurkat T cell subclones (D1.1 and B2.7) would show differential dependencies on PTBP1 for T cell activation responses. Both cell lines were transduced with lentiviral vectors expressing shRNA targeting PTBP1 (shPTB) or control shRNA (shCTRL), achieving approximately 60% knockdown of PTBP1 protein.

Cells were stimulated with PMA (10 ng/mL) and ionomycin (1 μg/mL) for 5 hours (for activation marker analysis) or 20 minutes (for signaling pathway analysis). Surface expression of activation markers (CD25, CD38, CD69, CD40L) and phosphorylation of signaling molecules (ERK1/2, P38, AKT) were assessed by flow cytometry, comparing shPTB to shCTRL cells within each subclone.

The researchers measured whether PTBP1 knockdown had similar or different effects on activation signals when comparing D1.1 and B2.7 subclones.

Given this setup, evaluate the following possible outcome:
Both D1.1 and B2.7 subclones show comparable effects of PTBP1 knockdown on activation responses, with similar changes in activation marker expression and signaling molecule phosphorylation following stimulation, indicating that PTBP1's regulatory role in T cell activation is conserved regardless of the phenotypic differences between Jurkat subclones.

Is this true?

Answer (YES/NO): NO